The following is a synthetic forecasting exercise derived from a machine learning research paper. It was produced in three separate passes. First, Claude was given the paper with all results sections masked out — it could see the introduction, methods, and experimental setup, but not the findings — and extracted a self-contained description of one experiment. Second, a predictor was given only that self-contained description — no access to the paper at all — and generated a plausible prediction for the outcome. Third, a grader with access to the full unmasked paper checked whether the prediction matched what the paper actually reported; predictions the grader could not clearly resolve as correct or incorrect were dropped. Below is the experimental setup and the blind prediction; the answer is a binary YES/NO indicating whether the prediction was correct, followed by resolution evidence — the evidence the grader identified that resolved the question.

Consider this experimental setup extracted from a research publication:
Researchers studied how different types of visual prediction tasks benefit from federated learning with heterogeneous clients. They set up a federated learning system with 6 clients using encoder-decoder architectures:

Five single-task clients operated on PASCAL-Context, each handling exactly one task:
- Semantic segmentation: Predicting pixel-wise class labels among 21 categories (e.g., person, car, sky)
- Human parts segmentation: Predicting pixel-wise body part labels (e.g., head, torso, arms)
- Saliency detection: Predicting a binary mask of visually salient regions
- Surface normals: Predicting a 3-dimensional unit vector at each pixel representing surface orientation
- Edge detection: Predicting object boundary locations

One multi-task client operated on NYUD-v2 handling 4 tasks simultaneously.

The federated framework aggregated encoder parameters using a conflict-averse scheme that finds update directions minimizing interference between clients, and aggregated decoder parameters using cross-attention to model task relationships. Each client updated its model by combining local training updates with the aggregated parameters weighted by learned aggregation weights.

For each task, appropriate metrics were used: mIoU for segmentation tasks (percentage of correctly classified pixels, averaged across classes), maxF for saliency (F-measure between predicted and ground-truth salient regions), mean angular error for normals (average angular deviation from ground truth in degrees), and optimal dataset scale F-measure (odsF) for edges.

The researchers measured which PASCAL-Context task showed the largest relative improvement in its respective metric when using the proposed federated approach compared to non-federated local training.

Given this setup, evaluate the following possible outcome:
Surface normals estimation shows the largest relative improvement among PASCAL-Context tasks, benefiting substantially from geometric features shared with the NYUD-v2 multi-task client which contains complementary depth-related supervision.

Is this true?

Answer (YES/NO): NO